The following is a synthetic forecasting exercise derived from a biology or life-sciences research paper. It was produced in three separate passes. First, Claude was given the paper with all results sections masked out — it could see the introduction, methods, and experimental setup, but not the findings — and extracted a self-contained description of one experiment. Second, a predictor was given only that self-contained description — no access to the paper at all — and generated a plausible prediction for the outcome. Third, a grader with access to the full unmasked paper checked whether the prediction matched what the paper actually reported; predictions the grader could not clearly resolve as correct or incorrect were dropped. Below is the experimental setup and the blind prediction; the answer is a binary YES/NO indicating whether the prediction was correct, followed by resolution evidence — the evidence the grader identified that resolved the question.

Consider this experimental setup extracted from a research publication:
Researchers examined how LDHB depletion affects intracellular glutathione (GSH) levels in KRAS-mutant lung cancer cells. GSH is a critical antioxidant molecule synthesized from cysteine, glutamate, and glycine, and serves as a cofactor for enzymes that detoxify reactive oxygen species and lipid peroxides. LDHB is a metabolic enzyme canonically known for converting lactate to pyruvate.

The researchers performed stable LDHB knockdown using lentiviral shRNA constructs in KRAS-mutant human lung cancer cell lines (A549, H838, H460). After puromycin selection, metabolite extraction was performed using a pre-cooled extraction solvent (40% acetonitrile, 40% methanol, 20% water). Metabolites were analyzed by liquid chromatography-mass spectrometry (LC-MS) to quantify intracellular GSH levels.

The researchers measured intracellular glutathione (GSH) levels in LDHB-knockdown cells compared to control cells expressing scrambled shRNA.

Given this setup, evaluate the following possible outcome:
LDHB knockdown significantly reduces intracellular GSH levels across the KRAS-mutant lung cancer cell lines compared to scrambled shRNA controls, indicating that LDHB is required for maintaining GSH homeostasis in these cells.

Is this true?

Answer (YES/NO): YES